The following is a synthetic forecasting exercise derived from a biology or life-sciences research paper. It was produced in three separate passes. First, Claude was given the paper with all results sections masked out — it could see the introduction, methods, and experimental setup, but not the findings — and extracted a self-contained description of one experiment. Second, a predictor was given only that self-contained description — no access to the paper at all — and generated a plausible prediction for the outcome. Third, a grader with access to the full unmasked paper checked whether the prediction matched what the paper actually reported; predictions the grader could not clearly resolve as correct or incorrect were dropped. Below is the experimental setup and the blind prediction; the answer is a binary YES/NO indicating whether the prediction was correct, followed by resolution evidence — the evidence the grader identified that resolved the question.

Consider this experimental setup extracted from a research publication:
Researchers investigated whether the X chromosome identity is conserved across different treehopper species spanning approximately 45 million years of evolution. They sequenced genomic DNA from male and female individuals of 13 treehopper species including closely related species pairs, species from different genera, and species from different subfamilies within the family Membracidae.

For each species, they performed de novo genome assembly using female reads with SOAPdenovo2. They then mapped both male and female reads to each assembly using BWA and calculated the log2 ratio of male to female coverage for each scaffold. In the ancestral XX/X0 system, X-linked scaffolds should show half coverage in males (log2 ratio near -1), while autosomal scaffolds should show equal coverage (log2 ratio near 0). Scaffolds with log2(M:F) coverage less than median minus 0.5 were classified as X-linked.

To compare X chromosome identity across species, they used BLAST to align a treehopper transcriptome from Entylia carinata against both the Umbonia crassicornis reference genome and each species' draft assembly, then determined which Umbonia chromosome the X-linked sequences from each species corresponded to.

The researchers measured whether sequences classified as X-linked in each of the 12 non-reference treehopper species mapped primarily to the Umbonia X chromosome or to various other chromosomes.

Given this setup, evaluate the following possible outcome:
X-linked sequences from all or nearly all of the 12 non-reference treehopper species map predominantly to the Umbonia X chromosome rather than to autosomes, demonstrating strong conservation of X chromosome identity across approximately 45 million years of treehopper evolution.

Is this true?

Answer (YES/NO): YES